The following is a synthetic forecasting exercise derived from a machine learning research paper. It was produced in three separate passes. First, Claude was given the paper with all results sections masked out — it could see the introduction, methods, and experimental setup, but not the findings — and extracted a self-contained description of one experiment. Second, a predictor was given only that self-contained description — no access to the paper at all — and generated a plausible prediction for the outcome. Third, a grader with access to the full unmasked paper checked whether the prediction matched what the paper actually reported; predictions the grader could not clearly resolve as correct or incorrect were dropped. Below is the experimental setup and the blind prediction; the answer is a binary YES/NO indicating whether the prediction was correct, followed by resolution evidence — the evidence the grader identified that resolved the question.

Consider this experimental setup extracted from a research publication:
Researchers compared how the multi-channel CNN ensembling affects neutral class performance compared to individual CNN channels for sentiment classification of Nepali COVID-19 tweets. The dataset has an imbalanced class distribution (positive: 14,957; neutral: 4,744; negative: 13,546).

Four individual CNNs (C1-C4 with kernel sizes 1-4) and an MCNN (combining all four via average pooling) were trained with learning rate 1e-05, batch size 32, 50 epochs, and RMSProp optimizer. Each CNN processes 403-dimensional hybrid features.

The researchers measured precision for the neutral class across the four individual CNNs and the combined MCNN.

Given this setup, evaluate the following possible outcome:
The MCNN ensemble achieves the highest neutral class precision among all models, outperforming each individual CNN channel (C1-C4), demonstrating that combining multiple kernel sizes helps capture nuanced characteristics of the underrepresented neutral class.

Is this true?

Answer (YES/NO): NO